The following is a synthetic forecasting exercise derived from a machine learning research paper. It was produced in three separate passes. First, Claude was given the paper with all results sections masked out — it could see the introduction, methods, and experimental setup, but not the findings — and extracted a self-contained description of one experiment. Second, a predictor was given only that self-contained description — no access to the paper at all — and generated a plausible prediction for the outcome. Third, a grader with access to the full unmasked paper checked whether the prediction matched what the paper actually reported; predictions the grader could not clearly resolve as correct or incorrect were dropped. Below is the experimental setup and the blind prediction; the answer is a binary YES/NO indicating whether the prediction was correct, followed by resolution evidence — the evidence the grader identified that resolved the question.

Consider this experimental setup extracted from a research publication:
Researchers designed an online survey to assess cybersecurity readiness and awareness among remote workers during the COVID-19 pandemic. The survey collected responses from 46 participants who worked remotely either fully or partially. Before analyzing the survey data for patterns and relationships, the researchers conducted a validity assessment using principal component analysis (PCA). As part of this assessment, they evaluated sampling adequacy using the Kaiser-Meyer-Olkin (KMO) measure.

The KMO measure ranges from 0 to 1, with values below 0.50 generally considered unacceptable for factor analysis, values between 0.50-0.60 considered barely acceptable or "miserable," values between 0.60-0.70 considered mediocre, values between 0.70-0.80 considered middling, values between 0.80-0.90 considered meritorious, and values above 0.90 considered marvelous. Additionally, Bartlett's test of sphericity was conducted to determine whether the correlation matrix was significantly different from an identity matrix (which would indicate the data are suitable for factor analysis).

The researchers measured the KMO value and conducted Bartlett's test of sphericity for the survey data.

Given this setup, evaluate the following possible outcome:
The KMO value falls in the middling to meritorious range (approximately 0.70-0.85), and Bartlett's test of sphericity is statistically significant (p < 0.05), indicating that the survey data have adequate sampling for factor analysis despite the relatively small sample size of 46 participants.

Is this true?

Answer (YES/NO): NO